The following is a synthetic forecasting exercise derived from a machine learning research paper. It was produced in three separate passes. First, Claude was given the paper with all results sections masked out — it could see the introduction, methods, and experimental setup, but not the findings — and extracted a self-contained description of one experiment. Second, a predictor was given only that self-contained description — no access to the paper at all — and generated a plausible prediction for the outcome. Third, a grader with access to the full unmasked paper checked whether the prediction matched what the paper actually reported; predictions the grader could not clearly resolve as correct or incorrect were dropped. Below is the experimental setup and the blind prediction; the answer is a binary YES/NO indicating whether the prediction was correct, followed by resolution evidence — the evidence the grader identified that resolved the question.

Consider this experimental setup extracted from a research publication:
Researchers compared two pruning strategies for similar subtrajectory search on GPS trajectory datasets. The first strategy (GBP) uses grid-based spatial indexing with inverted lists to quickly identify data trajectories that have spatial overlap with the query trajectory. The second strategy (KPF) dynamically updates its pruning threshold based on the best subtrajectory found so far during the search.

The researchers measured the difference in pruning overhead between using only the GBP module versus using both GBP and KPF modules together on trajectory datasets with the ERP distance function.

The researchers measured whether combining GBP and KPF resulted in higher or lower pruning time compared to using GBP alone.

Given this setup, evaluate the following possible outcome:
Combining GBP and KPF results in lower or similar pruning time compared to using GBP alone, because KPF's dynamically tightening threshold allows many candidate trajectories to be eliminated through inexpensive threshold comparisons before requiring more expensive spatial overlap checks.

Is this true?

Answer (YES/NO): YES